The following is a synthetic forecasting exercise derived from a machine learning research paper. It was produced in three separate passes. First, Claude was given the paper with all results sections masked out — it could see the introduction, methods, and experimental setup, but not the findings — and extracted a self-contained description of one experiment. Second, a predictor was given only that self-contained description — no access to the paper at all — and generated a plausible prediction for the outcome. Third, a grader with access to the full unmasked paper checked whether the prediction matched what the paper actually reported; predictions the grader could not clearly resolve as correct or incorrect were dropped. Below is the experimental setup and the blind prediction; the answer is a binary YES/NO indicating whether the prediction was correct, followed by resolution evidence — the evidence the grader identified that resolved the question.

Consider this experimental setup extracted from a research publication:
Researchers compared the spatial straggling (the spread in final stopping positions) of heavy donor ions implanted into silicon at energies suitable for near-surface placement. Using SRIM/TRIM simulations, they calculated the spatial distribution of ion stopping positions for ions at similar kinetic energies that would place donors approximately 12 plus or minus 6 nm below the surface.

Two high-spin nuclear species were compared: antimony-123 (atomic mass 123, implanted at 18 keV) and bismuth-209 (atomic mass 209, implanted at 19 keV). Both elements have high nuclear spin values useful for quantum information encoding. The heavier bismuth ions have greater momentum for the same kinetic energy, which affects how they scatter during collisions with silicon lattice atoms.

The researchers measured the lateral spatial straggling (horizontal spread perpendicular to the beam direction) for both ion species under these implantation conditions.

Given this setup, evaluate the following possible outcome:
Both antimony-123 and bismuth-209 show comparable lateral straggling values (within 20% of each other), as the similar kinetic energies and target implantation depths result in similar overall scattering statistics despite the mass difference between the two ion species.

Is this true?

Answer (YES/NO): NO